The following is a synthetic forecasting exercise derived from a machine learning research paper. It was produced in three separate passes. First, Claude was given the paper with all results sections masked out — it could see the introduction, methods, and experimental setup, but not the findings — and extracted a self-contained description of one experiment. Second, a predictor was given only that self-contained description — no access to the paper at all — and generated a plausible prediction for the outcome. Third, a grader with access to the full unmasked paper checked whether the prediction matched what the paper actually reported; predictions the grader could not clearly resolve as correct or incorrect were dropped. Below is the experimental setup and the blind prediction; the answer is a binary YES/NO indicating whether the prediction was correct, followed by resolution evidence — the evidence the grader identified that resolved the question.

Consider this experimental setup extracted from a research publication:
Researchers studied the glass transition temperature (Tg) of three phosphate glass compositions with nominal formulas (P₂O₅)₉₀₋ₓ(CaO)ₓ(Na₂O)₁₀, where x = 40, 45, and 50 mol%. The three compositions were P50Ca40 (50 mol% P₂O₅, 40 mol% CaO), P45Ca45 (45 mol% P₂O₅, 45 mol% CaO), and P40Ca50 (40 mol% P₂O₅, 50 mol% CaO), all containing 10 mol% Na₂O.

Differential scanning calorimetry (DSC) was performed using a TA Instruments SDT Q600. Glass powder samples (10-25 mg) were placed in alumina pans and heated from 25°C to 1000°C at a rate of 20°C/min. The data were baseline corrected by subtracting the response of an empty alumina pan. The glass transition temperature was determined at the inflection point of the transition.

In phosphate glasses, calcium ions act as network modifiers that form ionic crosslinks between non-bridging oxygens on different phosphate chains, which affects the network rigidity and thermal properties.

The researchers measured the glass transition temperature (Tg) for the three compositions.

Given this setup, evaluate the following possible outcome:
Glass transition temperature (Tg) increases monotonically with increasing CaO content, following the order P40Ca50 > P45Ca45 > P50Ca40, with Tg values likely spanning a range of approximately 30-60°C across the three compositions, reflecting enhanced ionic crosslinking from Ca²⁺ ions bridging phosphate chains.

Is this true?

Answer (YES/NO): YES